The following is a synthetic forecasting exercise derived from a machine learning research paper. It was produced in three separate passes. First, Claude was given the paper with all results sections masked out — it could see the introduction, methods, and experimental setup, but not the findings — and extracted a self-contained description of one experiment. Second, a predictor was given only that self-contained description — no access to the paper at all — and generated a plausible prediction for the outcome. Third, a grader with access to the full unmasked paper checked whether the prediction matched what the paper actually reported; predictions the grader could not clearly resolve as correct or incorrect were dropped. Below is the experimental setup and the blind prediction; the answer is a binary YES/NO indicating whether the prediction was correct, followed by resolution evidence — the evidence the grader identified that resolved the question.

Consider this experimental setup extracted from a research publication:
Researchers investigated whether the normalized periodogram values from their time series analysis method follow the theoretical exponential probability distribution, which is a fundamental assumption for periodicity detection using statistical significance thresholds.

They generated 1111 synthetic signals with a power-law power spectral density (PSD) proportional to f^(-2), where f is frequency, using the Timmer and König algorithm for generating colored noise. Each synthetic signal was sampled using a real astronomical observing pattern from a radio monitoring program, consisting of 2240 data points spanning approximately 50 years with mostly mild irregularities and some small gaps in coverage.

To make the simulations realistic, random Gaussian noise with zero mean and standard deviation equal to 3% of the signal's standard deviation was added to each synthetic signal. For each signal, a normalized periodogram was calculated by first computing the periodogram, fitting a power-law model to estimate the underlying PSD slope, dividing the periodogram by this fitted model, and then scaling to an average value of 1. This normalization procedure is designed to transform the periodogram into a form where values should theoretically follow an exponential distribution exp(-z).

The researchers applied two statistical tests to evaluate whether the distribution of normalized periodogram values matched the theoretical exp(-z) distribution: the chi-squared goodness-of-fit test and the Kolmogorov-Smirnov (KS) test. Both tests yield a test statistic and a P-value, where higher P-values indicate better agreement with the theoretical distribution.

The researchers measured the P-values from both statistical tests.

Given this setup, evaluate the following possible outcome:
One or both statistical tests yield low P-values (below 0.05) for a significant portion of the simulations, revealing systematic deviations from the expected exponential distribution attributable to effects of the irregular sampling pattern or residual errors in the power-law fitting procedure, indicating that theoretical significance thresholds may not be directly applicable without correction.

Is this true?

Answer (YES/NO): NO